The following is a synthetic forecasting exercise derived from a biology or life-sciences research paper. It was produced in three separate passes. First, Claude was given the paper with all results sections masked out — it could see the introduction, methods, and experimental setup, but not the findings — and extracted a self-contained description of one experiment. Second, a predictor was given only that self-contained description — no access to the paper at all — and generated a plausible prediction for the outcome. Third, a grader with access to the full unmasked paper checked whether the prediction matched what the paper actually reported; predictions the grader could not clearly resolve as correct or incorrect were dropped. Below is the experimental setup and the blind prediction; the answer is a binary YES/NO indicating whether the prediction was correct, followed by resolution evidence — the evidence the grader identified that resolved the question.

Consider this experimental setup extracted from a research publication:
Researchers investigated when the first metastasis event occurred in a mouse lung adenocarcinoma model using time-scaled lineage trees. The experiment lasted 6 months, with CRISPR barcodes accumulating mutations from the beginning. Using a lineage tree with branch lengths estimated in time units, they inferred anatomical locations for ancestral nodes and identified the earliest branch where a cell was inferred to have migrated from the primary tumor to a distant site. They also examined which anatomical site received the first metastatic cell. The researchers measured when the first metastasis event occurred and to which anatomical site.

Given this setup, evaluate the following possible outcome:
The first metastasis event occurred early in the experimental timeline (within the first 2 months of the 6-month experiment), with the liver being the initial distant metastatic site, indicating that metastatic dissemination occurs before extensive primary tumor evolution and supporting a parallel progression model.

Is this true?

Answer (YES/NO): NO